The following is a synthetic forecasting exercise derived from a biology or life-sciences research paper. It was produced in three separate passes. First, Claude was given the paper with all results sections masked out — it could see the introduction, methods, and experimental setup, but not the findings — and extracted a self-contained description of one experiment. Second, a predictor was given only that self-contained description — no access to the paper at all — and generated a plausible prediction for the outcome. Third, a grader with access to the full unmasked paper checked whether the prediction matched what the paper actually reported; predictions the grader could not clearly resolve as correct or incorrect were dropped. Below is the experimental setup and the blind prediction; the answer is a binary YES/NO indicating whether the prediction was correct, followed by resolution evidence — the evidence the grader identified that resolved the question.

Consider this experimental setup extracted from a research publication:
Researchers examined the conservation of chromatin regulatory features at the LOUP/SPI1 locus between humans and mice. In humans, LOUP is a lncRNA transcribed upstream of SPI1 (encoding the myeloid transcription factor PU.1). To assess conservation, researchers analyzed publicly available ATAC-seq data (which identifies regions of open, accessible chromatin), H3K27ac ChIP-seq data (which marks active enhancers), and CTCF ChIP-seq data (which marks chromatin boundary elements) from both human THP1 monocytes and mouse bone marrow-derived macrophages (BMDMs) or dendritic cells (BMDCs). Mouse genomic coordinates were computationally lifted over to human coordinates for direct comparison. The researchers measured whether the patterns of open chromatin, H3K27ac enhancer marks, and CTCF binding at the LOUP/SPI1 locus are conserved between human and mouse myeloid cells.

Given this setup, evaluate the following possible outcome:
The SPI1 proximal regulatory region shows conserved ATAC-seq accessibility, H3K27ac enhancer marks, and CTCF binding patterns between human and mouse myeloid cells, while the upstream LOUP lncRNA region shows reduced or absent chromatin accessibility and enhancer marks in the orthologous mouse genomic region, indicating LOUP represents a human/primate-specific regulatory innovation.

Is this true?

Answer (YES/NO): NO